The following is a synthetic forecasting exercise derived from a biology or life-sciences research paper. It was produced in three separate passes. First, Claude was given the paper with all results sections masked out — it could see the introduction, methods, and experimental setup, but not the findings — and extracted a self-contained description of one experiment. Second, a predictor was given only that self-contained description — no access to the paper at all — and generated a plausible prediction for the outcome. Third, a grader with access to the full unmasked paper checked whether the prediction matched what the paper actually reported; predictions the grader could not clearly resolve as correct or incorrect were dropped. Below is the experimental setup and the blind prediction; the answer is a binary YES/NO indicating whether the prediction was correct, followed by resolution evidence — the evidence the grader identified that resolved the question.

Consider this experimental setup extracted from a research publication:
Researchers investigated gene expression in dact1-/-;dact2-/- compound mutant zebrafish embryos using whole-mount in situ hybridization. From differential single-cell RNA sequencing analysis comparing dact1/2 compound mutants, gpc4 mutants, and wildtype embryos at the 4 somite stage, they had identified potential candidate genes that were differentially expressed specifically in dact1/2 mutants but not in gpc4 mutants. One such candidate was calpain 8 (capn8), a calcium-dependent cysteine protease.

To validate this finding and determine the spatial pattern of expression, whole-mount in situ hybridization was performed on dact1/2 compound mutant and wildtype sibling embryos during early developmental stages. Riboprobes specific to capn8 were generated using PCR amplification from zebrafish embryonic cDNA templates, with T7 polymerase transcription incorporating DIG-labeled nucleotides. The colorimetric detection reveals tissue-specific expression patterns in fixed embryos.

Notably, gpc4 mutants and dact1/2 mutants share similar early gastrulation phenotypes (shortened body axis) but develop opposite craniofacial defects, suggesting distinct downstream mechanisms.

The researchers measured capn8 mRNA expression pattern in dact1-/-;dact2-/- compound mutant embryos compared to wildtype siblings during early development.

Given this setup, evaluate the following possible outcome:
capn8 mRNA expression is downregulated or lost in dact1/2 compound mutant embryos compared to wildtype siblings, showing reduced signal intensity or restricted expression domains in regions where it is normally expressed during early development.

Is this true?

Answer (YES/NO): NO